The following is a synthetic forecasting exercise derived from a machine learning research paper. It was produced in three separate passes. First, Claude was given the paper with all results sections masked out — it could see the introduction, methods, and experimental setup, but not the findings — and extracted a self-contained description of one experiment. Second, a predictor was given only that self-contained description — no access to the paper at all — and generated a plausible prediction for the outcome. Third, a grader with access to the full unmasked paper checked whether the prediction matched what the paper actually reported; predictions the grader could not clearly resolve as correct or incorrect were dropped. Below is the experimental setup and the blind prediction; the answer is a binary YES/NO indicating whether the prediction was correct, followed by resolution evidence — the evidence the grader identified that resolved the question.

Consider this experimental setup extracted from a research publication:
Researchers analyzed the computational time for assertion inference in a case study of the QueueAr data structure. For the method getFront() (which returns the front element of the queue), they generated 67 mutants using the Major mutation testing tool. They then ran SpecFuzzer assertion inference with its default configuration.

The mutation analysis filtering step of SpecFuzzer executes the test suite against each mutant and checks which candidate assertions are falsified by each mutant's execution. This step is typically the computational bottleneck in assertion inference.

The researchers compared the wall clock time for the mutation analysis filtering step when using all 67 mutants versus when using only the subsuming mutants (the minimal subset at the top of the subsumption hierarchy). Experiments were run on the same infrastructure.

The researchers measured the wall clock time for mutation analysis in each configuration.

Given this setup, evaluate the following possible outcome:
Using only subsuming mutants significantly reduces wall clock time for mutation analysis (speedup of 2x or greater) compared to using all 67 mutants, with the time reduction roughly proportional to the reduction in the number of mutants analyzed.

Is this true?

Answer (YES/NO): YES